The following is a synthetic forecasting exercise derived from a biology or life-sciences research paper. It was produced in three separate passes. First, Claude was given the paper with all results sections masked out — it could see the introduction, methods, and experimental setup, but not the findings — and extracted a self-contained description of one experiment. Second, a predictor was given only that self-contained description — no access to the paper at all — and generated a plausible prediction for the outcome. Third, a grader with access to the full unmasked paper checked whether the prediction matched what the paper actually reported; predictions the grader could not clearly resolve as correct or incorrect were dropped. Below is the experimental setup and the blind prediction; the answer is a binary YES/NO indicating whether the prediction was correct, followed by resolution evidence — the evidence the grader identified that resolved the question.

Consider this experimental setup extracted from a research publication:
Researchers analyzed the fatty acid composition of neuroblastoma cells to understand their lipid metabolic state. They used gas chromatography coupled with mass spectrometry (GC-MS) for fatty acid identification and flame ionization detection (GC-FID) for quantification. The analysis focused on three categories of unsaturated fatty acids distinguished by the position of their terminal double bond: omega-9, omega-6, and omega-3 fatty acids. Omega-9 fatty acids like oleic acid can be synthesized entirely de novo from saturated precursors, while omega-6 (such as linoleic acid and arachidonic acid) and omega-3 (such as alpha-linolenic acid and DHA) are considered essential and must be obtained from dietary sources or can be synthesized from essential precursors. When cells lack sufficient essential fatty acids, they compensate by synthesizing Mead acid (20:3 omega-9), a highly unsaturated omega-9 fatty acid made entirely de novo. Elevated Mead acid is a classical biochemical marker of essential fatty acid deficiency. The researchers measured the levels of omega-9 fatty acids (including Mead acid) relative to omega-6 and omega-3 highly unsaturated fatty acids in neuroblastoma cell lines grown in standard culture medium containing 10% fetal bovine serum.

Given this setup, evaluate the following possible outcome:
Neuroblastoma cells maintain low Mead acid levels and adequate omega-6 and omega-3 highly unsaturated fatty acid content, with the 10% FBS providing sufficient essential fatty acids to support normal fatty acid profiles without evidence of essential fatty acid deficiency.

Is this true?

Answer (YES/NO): NO